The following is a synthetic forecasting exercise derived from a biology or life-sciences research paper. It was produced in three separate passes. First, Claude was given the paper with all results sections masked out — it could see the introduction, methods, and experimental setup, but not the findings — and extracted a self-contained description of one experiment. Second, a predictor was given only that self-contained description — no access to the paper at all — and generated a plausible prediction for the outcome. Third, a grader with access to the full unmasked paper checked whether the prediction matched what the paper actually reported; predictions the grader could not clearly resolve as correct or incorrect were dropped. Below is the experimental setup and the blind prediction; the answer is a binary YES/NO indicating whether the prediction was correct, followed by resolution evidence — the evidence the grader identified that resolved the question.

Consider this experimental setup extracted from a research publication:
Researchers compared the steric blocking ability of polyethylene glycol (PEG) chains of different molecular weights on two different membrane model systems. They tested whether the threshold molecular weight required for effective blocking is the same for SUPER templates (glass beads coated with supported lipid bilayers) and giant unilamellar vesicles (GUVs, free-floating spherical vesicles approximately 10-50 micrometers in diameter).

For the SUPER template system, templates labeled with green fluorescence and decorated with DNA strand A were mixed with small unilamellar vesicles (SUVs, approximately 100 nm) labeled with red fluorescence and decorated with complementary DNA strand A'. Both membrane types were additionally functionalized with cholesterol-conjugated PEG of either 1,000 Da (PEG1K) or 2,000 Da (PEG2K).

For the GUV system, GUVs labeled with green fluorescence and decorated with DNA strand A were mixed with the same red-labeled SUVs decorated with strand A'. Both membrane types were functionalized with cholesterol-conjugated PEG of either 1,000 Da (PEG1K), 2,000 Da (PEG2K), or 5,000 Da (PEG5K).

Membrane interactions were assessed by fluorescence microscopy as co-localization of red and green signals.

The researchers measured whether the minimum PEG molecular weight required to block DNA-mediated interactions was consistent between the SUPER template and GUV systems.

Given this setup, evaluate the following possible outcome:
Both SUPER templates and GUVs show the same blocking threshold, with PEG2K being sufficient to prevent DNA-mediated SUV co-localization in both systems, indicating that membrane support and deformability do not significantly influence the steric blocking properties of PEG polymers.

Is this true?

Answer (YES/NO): YES